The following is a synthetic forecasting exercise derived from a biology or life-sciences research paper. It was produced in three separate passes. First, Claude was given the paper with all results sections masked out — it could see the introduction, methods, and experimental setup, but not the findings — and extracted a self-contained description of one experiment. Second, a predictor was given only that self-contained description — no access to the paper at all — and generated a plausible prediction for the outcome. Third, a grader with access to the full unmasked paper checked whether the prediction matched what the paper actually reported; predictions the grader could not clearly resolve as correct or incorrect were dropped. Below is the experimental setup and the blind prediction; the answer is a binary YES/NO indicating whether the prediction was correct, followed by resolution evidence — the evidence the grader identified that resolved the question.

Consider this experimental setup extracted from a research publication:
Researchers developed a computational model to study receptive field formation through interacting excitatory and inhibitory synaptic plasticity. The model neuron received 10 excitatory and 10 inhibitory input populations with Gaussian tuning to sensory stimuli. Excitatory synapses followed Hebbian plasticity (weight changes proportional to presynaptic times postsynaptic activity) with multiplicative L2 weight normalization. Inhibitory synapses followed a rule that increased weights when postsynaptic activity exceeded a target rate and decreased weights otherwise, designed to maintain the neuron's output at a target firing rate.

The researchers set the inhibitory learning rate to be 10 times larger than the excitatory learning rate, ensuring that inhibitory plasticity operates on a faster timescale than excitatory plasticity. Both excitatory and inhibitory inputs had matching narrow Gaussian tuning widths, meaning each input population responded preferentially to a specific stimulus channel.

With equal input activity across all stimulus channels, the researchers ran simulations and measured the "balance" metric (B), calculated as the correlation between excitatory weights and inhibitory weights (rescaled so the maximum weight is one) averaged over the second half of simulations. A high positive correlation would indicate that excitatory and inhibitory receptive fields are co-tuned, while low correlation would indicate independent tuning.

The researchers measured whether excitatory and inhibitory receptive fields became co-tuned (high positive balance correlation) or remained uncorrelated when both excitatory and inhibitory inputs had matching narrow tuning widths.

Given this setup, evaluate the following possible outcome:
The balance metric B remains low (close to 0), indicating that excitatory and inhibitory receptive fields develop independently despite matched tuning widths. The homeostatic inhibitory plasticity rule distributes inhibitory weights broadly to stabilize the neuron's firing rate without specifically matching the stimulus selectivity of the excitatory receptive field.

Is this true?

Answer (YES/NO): NO